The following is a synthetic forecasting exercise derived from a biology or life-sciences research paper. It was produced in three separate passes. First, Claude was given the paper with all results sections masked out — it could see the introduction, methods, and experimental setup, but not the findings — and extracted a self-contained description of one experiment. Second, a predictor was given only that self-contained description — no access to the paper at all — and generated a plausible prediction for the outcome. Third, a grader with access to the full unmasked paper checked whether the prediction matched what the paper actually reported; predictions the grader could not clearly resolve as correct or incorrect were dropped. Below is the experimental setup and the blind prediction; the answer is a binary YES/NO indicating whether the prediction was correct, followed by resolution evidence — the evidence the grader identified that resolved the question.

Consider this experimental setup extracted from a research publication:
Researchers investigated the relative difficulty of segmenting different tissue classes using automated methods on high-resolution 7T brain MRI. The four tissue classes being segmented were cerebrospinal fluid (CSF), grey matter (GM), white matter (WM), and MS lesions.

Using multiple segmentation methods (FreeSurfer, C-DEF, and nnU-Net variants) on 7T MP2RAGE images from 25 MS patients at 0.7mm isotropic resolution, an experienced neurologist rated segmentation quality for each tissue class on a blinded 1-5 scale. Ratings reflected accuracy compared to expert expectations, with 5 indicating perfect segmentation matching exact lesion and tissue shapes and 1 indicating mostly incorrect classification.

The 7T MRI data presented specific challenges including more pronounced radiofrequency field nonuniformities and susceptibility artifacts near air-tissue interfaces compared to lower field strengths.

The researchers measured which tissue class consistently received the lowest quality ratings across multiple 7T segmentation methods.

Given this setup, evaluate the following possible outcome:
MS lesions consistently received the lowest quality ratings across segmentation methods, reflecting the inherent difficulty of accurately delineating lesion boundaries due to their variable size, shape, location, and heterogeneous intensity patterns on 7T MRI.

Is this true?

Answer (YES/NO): NO